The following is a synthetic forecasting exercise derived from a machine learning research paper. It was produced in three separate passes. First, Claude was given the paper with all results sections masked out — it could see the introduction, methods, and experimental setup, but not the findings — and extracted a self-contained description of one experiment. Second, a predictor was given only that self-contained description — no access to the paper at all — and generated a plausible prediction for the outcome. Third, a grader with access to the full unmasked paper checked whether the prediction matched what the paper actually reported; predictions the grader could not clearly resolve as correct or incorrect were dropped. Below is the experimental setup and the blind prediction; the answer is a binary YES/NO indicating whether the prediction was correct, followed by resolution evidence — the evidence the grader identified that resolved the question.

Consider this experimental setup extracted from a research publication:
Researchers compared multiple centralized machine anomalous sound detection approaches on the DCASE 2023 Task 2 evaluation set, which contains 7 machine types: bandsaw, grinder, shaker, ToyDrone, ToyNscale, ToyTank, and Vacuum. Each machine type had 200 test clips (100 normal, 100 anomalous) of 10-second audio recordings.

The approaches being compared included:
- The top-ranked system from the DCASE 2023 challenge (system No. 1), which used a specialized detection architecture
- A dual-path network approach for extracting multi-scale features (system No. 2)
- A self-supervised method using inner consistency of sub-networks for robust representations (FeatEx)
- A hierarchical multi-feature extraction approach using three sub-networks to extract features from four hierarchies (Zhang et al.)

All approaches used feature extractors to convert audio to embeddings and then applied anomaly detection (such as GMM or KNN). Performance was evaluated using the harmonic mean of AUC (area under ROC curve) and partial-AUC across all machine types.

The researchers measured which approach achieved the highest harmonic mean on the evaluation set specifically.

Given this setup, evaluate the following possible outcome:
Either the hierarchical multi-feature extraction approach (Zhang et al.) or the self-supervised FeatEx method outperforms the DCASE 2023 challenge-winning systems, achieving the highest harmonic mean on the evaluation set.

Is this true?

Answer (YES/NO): YES